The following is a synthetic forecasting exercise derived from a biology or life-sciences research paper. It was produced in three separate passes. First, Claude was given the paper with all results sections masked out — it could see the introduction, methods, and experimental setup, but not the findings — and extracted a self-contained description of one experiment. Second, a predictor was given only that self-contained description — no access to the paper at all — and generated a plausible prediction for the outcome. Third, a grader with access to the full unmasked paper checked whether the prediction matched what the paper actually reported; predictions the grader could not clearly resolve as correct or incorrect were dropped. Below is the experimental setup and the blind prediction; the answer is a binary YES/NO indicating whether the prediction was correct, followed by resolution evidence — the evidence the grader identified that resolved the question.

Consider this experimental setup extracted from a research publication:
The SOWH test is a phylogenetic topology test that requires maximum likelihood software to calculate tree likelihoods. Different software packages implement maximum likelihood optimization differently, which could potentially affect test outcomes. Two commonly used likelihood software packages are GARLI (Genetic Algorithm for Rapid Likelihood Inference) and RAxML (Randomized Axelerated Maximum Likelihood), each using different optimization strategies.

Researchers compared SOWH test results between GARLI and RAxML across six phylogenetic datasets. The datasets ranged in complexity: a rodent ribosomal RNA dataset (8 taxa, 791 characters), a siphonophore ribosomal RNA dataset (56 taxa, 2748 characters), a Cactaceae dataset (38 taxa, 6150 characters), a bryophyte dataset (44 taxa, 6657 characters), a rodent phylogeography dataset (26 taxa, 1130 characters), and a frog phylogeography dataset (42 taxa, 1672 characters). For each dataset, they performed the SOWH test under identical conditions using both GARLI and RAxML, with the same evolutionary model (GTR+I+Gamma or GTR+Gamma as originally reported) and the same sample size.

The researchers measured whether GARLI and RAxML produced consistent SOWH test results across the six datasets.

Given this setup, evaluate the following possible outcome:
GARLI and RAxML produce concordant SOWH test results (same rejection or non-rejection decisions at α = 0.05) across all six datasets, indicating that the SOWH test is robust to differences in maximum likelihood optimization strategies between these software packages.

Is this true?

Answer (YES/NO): NO